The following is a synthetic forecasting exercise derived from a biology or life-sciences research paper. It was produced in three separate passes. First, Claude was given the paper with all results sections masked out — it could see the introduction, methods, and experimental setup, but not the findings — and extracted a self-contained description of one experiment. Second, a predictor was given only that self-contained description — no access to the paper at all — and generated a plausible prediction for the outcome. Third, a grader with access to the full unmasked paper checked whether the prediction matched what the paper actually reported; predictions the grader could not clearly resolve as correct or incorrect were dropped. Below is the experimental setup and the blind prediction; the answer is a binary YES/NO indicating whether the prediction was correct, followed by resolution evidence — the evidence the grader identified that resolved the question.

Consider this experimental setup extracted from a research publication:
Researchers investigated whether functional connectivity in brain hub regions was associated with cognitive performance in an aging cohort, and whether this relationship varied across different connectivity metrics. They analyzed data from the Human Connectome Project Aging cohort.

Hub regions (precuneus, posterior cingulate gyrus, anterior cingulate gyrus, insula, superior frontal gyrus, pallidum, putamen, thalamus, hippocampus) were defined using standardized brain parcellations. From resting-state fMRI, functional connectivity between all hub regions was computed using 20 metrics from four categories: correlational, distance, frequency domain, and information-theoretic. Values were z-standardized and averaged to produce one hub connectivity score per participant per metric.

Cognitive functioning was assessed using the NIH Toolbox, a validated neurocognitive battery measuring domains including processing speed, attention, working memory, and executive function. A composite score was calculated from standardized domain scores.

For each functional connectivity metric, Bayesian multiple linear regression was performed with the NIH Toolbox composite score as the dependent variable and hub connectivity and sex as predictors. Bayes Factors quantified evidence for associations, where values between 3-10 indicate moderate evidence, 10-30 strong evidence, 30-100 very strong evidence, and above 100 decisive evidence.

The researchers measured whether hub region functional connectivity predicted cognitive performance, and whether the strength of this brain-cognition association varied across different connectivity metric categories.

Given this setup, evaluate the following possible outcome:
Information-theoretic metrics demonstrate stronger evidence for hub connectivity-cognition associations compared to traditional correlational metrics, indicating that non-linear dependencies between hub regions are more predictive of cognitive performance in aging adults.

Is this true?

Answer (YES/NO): NO